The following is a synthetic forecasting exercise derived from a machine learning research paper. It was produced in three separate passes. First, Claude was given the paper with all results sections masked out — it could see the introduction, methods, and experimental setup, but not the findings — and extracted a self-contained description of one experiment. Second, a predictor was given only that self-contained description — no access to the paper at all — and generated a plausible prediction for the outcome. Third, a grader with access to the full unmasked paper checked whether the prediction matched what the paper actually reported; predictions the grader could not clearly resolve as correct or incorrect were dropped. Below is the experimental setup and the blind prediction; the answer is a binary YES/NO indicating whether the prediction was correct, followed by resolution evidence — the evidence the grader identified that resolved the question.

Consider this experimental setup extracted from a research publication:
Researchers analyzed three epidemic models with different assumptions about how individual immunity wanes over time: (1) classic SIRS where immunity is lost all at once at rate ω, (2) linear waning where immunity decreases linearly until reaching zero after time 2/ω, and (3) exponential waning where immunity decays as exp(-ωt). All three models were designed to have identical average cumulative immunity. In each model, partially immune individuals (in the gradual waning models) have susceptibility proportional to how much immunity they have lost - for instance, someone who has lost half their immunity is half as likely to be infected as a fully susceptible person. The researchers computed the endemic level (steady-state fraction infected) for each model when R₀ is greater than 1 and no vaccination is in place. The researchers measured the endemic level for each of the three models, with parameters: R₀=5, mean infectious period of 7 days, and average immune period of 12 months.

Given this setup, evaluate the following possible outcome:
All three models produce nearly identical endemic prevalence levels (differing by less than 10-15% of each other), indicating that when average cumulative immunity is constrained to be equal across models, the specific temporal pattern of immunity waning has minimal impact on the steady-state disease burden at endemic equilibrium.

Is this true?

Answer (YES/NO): NO